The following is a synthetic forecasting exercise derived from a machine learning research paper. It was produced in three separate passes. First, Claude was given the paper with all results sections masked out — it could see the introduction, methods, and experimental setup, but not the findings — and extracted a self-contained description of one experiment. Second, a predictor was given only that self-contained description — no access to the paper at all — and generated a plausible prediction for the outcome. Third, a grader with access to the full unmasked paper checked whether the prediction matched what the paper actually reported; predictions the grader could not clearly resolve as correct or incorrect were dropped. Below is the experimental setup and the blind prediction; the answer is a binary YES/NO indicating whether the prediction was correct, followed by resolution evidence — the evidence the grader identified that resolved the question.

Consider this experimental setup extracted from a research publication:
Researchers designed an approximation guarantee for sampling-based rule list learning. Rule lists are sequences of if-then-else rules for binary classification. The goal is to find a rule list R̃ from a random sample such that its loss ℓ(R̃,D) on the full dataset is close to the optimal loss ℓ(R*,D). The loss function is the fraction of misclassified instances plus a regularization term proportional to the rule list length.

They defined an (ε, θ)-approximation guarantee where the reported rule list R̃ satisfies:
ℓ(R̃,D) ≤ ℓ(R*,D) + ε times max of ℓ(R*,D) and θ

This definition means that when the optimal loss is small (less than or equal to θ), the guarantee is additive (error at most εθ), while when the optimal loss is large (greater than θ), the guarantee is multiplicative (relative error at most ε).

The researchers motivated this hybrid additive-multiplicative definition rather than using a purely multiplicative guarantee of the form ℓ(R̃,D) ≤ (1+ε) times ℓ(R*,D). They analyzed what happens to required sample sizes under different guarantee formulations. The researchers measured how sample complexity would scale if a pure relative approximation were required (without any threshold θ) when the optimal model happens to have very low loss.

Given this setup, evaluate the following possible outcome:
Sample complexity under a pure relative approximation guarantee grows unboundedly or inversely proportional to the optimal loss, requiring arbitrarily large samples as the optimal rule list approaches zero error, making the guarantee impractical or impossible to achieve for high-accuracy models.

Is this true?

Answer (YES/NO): YES